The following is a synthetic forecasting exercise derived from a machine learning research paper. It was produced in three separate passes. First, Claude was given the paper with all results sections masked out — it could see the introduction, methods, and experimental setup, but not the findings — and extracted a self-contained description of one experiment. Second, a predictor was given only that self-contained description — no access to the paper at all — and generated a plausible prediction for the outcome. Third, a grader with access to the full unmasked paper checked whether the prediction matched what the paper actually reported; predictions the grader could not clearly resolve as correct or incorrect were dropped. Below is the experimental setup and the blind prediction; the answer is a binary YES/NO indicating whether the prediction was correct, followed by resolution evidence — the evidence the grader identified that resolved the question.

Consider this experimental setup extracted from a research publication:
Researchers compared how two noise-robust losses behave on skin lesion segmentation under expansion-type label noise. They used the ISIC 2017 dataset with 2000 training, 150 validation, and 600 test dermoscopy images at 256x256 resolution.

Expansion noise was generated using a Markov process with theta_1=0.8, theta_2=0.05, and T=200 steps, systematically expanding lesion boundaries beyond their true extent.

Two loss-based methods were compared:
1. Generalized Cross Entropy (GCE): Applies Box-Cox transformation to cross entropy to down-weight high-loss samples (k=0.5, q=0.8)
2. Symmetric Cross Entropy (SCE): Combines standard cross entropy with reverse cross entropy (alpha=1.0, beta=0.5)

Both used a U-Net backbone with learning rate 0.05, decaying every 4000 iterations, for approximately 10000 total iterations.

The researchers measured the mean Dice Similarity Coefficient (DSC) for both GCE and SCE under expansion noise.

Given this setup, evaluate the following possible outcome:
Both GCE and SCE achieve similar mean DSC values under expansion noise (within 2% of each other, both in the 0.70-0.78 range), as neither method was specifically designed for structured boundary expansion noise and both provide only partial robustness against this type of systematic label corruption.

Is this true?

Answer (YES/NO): YES